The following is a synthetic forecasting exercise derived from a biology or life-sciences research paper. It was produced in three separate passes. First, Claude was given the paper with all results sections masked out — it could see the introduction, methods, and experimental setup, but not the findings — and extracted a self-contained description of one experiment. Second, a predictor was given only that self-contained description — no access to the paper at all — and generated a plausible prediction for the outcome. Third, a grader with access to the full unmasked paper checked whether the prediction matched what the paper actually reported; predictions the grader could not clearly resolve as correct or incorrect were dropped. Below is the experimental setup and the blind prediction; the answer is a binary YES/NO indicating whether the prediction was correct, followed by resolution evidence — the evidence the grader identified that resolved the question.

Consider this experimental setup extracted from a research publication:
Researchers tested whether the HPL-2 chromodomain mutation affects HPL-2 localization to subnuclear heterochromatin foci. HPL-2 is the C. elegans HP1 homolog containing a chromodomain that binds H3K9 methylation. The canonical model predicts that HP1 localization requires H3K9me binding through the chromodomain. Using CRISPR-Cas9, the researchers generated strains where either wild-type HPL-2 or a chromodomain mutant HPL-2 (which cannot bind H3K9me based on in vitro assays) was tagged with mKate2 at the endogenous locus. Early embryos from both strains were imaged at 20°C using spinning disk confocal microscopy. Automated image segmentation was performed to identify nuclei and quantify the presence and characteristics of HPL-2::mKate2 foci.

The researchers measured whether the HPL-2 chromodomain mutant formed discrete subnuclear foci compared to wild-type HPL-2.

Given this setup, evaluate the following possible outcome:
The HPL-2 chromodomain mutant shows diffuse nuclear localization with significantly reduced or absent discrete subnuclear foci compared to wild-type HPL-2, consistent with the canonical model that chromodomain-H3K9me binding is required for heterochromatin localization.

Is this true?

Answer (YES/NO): NO